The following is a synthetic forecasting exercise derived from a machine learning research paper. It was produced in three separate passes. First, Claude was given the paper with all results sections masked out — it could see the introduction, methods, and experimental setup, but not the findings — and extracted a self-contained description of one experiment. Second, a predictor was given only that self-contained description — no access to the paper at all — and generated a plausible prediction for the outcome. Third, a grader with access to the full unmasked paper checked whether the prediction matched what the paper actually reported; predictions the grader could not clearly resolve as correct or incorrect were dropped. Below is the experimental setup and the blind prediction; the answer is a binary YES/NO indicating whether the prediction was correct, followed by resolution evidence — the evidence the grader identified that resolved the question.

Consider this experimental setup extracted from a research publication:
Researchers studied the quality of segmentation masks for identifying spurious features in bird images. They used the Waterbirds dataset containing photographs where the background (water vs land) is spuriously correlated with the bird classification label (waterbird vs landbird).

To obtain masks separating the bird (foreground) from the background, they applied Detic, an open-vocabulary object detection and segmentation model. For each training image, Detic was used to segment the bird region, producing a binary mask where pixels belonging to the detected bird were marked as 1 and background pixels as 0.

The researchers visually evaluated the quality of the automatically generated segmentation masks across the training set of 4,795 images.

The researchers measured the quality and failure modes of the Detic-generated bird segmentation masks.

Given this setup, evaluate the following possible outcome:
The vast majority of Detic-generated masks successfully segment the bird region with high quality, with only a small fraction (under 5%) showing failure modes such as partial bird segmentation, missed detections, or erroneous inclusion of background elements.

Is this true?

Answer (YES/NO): NO